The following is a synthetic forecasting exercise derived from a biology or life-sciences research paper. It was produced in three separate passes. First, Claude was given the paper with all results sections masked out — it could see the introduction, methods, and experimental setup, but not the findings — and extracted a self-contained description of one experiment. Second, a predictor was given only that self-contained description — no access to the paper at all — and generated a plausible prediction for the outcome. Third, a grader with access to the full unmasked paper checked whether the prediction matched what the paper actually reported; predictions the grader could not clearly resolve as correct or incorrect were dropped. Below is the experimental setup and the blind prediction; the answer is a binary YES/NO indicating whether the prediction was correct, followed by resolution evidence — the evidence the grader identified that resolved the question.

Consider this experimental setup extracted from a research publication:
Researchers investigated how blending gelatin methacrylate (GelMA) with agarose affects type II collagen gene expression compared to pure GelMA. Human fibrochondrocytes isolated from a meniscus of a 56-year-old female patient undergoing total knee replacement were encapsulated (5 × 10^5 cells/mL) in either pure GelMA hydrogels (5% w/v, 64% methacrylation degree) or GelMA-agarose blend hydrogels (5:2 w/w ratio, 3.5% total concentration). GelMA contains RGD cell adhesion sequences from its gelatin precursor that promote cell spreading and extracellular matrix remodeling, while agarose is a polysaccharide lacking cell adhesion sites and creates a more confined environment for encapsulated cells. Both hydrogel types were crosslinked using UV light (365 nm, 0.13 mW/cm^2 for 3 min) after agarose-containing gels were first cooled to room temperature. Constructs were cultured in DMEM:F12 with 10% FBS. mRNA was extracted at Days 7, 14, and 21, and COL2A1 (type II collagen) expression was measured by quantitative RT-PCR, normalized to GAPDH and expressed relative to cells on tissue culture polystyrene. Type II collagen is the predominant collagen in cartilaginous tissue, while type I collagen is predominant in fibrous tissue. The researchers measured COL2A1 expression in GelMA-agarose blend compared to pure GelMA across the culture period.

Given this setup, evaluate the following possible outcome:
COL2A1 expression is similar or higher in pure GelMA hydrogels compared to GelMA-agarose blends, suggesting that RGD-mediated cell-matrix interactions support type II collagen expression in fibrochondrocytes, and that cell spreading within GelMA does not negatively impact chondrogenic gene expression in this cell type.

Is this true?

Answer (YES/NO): YES